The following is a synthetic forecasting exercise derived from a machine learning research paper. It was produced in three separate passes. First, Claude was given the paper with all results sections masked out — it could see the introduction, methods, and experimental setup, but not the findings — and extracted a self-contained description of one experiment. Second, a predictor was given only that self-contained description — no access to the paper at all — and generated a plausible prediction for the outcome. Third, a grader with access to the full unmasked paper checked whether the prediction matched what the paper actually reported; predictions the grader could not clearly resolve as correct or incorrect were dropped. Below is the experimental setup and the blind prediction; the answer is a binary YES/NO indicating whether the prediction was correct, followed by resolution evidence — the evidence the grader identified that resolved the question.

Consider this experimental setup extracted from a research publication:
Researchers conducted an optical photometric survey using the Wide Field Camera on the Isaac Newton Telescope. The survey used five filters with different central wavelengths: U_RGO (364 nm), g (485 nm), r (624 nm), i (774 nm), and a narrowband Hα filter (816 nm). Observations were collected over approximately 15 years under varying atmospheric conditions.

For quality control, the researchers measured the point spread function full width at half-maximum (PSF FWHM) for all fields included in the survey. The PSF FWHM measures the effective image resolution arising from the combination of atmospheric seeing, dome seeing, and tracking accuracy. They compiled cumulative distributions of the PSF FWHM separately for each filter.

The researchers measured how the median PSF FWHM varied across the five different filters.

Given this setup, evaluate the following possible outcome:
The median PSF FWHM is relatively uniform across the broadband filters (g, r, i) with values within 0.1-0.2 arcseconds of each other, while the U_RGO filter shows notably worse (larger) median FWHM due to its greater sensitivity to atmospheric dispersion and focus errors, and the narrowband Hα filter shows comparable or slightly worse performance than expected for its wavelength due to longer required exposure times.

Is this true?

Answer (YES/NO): NO